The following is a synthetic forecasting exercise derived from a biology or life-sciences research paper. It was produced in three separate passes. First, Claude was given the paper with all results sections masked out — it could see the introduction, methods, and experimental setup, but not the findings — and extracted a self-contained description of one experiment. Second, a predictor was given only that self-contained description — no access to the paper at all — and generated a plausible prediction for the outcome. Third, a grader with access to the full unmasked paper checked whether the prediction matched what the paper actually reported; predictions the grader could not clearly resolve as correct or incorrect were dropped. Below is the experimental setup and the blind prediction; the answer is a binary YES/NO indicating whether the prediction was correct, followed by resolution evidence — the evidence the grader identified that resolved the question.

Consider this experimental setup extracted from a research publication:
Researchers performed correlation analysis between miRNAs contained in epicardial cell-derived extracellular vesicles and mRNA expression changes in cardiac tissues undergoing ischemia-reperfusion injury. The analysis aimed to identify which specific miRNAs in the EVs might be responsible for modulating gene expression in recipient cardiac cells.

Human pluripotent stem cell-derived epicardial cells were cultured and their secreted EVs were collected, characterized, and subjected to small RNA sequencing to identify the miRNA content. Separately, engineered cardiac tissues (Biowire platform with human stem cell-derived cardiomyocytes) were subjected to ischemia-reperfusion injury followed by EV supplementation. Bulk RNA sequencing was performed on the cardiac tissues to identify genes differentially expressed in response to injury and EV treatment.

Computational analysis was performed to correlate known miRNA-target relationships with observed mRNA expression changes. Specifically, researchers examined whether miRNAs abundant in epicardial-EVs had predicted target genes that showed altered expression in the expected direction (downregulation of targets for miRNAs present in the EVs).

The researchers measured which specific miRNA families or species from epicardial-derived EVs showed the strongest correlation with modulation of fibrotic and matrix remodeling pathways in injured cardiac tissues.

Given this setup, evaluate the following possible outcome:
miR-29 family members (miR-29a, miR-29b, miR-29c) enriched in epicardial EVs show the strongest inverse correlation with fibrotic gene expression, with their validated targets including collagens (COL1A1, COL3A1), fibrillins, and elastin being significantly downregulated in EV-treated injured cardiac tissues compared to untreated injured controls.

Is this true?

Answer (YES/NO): NO